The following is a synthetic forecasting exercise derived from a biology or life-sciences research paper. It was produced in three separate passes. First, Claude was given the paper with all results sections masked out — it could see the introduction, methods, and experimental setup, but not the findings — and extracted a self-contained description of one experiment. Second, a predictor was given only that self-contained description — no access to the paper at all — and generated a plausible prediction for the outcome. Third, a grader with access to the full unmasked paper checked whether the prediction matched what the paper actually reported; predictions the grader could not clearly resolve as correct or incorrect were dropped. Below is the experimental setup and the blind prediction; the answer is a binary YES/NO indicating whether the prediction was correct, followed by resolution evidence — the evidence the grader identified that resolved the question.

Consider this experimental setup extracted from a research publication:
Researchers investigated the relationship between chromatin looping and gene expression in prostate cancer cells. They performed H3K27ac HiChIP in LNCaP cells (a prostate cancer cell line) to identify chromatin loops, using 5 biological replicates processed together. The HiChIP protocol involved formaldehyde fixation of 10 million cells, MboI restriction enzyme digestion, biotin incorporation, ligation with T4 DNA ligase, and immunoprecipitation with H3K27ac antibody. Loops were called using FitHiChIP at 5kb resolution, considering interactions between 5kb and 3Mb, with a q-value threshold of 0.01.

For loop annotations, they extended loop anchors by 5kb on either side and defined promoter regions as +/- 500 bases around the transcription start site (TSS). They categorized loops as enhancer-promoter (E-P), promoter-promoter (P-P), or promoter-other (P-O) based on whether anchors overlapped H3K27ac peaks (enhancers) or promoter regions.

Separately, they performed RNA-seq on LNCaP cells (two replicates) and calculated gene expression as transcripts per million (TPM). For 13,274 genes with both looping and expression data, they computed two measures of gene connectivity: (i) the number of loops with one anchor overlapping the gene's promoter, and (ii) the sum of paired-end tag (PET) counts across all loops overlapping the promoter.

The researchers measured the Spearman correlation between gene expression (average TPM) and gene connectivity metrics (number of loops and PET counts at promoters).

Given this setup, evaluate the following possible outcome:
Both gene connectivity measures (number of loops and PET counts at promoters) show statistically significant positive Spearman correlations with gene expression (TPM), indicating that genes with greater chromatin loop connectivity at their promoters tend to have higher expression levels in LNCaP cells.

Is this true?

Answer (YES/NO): YES